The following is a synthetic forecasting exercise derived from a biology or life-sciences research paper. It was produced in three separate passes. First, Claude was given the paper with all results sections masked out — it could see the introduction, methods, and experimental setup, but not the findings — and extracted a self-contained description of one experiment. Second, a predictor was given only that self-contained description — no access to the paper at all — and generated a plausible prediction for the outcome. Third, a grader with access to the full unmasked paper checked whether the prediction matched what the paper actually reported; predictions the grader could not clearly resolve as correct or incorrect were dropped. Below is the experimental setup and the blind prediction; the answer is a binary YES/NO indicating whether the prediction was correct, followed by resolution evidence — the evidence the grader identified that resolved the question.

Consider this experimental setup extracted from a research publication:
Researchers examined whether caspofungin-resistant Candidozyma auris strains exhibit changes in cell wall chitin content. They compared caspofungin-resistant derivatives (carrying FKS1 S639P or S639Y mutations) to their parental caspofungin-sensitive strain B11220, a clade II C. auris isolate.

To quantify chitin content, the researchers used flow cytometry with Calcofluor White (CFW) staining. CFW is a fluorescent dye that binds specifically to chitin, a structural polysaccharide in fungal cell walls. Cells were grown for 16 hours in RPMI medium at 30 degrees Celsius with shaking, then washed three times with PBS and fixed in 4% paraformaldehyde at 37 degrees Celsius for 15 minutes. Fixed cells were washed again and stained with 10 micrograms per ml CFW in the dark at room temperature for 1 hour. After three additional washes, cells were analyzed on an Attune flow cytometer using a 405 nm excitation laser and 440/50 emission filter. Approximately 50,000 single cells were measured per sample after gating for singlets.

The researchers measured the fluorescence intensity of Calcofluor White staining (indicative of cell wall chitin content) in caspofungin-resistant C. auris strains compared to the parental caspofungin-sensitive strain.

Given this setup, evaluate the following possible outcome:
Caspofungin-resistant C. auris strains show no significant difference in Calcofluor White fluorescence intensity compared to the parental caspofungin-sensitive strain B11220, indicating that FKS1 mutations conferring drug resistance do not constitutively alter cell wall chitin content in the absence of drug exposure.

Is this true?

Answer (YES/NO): NO